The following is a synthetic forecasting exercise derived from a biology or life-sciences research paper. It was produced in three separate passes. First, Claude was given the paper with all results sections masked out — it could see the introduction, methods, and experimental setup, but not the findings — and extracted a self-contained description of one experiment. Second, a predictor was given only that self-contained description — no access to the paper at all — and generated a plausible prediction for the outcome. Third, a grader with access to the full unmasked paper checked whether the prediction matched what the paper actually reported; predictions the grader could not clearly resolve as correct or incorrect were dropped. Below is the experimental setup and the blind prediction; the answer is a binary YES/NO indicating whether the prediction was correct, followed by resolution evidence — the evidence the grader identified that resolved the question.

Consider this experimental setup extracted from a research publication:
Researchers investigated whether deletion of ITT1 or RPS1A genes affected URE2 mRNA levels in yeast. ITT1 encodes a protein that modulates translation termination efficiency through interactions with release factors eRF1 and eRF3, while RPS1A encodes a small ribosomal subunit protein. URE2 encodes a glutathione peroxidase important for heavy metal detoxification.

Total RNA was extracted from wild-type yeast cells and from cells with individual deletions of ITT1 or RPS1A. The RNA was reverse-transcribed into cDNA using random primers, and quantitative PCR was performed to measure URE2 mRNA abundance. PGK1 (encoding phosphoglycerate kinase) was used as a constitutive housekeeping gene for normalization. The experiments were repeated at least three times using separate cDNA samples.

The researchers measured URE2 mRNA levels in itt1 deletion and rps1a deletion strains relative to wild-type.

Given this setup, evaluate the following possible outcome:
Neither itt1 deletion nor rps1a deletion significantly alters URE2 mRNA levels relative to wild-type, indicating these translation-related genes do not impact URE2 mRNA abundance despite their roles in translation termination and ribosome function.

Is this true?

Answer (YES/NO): YES